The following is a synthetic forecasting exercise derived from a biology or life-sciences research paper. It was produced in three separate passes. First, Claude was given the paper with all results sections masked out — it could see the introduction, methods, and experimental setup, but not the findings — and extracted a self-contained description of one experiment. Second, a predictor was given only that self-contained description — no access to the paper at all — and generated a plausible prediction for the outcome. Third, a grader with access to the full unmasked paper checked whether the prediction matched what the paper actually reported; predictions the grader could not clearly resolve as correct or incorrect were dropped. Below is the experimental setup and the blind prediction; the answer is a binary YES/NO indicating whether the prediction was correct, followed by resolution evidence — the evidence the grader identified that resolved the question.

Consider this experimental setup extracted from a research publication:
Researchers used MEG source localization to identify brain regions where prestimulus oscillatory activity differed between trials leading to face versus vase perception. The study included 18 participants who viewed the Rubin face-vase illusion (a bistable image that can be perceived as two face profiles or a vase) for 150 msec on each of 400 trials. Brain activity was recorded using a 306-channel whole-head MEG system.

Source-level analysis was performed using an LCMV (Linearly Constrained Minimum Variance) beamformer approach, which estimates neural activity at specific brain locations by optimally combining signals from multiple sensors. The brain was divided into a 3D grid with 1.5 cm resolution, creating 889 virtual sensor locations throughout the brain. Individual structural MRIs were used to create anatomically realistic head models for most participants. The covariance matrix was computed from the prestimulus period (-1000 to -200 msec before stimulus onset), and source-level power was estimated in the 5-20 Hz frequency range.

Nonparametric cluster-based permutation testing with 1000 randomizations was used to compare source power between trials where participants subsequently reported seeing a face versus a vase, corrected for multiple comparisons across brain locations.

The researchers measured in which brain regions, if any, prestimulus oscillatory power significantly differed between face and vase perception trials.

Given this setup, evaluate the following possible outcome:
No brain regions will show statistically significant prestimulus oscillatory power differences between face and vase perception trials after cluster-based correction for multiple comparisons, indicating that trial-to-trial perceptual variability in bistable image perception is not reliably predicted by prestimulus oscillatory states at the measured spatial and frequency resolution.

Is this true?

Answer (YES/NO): NO